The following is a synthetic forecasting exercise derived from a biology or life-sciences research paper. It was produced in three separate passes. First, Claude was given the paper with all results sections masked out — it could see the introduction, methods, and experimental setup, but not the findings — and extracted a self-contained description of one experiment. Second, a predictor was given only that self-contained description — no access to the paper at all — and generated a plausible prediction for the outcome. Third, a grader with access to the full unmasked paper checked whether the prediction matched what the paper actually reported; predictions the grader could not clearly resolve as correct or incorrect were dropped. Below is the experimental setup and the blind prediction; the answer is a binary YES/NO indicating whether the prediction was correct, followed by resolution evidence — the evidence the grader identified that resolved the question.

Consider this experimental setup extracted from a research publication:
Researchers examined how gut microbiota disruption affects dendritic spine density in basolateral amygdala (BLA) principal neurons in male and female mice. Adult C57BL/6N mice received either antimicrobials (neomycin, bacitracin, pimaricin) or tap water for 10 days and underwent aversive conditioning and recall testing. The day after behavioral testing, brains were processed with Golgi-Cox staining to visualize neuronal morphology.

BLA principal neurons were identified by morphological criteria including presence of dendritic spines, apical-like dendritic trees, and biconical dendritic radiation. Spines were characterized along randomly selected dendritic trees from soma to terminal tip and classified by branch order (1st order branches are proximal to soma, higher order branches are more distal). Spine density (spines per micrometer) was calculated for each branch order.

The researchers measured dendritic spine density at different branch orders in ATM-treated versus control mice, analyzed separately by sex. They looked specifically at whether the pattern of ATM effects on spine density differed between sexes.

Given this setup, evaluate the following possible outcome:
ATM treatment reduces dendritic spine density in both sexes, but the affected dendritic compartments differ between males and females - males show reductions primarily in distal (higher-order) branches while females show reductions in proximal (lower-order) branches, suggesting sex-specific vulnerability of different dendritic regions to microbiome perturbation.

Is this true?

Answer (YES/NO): NO